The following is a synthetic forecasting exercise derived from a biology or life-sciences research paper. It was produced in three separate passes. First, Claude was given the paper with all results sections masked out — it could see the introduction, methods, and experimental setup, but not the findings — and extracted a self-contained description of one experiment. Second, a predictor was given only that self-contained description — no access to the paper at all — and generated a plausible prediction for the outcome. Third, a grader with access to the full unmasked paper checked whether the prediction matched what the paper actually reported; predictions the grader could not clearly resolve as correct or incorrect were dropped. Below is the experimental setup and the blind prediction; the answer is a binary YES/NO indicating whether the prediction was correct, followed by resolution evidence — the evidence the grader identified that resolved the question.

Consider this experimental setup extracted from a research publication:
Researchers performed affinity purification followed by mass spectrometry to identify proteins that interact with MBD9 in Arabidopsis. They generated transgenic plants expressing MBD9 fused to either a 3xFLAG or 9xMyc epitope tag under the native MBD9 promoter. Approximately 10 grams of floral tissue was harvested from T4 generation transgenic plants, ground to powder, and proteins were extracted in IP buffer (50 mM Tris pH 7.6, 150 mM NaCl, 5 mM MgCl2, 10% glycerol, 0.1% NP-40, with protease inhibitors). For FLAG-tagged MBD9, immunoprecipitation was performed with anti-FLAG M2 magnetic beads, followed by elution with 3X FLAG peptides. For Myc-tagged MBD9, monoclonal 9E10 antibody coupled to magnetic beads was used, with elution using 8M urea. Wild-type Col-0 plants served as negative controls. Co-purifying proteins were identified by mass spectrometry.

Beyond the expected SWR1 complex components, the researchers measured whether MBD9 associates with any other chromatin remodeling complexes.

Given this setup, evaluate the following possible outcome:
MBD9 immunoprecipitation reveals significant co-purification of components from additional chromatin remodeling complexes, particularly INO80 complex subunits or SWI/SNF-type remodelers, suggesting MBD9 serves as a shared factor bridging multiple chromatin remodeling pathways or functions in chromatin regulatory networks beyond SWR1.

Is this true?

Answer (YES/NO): NO